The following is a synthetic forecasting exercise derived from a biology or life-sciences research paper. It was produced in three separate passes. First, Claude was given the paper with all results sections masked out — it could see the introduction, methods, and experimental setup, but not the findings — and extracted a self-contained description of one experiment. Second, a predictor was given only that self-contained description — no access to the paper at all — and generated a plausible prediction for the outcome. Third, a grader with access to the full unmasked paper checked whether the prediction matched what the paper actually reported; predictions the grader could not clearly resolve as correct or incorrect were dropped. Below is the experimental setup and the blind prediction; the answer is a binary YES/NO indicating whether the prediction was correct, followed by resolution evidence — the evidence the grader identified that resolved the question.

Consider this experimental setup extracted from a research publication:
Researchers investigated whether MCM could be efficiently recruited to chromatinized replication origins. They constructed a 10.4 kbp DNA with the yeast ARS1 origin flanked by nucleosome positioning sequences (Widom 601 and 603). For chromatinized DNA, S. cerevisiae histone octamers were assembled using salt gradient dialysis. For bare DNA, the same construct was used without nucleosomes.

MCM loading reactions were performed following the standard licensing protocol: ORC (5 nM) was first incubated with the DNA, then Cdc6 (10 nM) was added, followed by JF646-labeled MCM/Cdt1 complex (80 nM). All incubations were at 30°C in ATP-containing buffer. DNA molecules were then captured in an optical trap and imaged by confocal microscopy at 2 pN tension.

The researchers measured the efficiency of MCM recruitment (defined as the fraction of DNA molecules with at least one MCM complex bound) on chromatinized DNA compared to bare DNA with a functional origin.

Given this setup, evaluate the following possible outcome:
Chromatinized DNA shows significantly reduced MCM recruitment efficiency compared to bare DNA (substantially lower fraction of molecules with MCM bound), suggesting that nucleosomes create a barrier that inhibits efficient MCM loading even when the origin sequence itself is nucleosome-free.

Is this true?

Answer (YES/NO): NO